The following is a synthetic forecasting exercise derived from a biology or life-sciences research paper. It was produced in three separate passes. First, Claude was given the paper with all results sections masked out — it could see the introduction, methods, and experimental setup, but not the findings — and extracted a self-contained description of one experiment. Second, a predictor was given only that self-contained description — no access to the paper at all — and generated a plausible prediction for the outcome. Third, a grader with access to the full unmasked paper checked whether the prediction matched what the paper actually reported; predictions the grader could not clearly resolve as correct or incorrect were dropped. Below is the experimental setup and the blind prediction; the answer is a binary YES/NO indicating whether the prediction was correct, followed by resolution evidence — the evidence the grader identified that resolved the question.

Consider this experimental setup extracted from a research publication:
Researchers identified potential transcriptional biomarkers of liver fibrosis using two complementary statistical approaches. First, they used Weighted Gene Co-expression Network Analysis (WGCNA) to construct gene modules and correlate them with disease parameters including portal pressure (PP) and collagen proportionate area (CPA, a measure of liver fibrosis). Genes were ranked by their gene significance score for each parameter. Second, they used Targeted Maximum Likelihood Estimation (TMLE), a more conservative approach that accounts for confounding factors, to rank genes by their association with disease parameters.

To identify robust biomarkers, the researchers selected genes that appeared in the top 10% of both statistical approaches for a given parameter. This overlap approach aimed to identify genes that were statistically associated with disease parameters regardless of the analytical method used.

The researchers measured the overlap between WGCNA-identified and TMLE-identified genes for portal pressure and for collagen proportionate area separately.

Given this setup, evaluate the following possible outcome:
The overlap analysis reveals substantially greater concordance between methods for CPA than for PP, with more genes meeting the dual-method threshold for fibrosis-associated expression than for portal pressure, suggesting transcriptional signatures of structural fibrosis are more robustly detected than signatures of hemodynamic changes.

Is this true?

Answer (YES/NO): NO